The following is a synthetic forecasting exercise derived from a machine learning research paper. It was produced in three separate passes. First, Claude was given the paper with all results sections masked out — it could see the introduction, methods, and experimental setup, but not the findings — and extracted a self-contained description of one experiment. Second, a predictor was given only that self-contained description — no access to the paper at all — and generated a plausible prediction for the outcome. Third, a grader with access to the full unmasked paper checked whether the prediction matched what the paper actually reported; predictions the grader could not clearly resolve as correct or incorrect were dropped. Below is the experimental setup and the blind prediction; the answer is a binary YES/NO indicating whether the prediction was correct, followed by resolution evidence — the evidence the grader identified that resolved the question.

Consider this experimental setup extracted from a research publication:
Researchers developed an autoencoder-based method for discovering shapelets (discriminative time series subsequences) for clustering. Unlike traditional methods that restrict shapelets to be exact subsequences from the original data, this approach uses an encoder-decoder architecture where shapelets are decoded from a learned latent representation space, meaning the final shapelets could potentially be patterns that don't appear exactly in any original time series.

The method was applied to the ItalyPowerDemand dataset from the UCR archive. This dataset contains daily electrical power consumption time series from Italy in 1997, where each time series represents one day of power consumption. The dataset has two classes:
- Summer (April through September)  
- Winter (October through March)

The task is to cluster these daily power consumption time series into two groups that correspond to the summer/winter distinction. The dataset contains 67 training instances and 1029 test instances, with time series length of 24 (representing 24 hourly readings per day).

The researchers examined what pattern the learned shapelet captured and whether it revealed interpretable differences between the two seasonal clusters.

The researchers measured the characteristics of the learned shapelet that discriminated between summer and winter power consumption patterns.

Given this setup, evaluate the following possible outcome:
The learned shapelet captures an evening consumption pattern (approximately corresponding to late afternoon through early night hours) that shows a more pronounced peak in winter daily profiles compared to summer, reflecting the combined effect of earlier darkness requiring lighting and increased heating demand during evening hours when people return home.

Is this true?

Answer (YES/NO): NO